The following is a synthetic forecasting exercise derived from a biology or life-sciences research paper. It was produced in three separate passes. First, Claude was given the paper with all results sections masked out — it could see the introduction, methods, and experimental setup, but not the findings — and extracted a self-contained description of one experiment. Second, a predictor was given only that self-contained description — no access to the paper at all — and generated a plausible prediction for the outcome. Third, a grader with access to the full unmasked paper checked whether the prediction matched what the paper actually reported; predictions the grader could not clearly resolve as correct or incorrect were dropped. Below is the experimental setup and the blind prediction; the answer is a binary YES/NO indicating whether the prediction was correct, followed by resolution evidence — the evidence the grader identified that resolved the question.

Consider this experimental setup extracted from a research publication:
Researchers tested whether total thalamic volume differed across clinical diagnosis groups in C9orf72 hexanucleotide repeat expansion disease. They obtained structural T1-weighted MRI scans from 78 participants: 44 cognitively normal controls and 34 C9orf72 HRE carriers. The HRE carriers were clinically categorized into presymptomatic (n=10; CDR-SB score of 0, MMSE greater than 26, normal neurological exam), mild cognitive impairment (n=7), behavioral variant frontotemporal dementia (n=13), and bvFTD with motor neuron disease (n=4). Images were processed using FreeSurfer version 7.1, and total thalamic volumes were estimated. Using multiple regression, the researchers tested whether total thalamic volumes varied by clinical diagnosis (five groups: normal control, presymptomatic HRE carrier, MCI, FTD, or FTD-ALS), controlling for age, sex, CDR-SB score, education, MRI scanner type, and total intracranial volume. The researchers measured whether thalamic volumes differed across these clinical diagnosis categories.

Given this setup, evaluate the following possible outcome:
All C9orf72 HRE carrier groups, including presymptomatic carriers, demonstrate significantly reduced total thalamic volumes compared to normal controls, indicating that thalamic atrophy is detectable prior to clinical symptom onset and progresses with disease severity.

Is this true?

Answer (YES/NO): NO